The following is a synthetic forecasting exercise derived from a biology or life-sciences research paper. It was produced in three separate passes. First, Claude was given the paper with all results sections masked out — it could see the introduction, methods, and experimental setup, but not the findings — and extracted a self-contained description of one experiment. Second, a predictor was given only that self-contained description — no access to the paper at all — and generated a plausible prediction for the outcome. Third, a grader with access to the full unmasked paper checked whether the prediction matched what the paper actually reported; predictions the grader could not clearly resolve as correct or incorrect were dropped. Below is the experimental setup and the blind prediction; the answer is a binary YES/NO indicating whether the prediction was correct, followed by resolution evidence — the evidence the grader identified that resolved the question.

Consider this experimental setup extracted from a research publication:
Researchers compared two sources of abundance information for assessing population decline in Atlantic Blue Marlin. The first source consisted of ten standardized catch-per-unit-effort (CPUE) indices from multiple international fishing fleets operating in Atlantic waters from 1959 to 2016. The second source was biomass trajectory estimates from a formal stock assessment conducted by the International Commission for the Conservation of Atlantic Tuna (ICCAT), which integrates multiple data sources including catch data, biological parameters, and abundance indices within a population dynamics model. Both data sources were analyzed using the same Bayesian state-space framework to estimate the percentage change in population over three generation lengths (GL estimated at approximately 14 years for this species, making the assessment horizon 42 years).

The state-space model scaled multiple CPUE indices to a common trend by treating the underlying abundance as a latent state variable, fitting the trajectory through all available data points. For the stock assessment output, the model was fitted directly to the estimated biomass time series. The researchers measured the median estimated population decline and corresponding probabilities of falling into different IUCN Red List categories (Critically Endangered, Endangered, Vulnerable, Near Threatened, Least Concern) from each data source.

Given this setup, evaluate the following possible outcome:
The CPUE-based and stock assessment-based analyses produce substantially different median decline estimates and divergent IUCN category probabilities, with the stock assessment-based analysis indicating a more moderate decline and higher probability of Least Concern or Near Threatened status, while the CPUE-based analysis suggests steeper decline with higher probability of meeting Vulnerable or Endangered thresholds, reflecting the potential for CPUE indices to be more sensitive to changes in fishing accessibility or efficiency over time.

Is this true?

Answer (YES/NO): NO